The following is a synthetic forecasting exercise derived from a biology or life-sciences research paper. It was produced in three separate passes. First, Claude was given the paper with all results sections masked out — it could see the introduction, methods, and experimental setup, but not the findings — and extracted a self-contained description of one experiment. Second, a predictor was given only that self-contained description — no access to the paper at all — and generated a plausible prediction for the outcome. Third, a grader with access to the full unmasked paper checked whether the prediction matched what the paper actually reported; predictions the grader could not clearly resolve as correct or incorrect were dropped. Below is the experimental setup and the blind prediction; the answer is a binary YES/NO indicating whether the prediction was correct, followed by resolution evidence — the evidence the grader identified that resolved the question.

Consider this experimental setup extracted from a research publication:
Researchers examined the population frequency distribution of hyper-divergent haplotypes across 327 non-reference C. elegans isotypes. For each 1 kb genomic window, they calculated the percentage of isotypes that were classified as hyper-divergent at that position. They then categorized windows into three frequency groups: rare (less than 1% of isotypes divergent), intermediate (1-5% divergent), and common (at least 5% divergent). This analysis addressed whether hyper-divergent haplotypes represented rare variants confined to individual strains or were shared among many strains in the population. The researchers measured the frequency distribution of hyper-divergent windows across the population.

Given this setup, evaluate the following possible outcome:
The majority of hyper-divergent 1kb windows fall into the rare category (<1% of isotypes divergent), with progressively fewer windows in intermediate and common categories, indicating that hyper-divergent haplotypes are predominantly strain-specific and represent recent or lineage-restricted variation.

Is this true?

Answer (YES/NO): NO